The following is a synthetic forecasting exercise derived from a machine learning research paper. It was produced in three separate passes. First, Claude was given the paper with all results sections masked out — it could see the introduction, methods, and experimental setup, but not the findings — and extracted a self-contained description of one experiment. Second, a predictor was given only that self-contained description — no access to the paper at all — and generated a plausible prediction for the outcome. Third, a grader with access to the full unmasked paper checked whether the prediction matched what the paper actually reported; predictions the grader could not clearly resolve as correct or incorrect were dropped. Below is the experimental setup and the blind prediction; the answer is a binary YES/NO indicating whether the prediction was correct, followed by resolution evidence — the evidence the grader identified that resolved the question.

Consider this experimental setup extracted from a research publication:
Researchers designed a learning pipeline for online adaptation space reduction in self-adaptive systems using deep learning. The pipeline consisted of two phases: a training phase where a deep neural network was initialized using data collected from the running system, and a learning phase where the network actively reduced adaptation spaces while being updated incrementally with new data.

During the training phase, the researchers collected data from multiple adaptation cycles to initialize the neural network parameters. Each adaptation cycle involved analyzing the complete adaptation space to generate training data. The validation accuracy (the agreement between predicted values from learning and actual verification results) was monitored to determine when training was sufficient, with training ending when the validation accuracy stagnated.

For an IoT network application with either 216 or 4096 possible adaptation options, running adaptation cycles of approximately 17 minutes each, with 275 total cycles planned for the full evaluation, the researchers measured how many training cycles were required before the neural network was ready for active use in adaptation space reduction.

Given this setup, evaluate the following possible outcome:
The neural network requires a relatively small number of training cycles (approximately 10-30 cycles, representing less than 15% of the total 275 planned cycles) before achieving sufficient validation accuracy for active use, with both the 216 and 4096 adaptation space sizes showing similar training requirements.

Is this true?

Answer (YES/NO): NO